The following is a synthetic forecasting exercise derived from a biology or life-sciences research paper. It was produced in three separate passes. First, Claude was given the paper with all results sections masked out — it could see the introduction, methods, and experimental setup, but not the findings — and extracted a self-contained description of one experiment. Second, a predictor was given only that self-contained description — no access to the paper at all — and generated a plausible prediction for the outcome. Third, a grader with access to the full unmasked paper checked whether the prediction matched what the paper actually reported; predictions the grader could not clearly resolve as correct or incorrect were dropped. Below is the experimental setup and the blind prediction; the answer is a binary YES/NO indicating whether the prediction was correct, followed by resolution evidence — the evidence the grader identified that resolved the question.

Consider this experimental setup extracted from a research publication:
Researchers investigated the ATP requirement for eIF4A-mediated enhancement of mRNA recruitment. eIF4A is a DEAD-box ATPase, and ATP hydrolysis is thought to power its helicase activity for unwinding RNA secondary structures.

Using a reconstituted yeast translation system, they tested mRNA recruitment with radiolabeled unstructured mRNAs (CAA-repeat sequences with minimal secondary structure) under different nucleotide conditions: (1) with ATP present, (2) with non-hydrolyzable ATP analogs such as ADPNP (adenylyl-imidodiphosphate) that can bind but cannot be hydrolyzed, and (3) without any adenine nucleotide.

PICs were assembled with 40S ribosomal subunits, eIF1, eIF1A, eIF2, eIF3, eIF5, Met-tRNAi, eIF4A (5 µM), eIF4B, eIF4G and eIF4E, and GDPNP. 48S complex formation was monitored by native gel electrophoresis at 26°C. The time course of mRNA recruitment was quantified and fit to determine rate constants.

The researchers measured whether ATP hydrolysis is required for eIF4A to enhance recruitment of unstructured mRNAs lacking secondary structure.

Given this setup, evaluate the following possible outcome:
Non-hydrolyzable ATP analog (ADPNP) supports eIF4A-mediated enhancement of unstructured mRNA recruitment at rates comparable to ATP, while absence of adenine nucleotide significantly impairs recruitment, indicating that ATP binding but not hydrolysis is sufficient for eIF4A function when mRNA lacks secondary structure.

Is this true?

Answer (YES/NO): NO